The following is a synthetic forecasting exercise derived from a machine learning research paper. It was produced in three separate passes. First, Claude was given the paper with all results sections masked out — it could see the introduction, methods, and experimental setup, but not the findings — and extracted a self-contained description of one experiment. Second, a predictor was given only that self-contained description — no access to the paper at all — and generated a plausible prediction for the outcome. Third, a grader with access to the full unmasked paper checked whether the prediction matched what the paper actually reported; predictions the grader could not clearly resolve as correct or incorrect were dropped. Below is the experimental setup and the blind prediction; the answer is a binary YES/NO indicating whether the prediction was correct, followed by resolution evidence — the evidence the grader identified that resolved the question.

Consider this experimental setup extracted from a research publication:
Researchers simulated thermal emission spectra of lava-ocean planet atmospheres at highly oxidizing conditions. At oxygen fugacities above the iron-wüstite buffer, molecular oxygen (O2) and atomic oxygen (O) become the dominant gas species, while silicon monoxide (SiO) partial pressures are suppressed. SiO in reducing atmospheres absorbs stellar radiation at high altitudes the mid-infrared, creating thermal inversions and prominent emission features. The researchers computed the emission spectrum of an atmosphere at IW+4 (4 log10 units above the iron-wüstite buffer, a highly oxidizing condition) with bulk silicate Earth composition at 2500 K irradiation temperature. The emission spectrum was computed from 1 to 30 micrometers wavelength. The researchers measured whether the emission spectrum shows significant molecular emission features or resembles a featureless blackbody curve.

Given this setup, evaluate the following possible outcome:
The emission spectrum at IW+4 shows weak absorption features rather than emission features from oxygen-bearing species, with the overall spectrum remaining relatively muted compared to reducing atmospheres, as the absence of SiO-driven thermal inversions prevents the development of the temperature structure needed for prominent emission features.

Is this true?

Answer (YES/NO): NO